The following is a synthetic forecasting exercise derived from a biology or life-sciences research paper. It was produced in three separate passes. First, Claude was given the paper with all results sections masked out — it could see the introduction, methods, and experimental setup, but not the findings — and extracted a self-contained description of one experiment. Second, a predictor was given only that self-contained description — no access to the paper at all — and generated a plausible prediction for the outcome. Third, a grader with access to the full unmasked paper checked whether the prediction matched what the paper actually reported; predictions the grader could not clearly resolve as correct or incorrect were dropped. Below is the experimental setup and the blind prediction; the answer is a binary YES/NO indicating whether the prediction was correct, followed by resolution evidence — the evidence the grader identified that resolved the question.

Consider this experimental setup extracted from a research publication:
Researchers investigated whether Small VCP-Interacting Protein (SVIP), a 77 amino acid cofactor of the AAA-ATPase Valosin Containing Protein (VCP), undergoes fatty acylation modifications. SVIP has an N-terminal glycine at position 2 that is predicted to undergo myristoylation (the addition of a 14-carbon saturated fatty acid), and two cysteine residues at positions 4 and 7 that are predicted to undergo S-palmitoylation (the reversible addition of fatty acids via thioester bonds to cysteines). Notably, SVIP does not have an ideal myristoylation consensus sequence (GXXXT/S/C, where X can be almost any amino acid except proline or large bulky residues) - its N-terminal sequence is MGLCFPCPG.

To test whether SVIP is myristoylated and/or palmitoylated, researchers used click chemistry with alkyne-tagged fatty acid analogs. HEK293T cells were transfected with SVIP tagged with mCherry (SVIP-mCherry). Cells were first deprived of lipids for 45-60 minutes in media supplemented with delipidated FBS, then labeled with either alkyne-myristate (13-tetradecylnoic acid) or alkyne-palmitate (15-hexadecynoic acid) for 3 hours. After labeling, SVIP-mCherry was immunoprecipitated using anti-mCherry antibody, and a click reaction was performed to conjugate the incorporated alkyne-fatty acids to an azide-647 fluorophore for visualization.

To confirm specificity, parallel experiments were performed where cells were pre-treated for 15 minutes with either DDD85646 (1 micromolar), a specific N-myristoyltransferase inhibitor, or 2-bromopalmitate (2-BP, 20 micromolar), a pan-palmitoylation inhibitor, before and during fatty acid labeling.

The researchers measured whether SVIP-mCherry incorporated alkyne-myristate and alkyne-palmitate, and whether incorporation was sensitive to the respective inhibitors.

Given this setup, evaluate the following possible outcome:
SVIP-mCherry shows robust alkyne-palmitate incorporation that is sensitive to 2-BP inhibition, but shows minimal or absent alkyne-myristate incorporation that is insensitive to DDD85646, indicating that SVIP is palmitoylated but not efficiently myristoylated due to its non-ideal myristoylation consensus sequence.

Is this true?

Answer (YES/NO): NO